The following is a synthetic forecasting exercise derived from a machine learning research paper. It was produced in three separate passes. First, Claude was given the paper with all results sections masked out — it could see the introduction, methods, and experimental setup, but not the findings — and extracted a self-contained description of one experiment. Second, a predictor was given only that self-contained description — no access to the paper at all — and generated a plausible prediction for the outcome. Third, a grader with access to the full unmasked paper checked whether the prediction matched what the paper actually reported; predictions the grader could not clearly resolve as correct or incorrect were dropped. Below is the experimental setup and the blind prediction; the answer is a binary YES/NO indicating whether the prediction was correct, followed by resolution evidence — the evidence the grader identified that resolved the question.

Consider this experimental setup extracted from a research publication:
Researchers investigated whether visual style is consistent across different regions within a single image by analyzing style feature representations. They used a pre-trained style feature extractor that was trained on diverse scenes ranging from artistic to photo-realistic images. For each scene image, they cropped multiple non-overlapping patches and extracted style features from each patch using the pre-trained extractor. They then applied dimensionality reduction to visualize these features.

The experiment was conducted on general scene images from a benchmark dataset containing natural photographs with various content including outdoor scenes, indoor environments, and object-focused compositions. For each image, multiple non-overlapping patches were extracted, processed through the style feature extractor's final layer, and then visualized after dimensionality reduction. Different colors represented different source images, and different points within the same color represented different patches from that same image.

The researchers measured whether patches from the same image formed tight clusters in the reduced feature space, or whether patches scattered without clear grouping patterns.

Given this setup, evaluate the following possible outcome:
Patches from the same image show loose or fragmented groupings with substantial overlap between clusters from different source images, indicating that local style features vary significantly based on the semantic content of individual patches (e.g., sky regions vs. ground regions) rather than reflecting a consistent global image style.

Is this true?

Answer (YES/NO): NO